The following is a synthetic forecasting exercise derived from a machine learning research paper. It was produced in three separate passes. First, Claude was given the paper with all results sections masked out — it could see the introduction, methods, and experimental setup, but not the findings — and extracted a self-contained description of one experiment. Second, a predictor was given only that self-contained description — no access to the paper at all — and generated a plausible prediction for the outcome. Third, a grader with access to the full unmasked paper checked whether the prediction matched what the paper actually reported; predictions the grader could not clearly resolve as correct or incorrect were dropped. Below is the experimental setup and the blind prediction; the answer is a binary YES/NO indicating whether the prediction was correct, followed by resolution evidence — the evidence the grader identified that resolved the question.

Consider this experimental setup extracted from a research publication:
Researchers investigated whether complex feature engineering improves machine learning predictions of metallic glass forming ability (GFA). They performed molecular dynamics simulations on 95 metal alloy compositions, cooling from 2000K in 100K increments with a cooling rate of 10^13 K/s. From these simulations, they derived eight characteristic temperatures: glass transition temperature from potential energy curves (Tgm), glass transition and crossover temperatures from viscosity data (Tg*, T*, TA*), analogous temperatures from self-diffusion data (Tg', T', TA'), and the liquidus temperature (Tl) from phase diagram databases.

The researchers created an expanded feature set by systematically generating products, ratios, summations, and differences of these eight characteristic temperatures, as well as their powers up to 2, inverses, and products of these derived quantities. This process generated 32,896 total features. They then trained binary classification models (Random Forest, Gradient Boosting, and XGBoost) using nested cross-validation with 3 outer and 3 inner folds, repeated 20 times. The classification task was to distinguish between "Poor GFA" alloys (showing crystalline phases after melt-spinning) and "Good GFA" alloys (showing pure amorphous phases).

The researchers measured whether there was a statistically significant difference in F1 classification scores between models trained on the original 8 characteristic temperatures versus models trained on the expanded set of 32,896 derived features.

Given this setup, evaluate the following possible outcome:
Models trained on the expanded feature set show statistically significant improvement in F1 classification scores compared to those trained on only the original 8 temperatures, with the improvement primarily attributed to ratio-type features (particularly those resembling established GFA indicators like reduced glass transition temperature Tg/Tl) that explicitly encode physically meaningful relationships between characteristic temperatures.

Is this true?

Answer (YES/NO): NO